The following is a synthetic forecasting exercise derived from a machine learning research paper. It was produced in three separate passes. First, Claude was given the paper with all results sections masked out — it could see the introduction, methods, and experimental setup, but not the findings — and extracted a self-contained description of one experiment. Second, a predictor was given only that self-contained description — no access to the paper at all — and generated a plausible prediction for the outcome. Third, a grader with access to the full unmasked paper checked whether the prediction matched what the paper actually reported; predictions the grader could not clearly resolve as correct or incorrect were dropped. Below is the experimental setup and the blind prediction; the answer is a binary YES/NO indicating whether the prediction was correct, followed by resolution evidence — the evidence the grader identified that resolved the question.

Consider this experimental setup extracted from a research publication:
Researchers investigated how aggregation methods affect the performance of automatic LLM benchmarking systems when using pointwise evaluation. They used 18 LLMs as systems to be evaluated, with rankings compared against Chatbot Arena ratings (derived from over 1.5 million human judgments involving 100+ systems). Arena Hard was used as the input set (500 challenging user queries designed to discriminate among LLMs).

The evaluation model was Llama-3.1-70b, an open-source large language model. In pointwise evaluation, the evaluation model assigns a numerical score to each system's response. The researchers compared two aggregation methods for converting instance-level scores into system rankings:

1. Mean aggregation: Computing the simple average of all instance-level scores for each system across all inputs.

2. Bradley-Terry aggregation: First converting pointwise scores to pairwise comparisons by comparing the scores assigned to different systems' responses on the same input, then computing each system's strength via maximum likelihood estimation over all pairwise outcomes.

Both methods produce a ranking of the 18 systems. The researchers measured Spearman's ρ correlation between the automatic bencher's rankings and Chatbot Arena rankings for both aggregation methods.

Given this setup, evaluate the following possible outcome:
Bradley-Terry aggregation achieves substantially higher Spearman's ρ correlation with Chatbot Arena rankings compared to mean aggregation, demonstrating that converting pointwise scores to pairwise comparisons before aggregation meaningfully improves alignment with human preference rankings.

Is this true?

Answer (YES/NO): NO